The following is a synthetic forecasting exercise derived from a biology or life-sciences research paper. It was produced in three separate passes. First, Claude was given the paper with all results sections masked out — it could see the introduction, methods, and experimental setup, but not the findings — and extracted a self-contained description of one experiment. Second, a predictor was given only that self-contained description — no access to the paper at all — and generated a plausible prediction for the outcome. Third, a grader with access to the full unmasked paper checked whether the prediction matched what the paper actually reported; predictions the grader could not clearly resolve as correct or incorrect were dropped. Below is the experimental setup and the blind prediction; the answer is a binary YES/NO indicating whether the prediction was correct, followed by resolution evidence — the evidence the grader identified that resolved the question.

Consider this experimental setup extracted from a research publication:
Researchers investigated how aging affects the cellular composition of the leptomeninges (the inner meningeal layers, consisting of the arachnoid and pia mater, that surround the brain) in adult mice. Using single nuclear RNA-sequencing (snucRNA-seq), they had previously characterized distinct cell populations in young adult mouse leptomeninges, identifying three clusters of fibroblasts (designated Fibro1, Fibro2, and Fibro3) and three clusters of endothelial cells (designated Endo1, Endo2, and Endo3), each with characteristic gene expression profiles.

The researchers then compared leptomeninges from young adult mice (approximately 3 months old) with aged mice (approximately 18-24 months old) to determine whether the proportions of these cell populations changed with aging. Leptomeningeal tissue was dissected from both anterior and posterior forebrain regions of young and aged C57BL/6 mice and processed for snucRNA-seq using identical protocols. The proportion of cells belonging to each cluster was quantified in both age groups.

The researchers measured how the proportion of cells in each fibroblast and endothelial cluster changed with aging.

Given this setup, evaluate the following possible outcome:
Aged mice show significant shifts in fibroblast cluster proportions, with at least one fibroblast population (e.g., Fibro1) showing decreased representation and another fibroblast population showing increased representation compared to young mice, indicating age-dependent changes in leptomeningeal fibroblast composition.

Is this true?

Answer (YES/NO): NO